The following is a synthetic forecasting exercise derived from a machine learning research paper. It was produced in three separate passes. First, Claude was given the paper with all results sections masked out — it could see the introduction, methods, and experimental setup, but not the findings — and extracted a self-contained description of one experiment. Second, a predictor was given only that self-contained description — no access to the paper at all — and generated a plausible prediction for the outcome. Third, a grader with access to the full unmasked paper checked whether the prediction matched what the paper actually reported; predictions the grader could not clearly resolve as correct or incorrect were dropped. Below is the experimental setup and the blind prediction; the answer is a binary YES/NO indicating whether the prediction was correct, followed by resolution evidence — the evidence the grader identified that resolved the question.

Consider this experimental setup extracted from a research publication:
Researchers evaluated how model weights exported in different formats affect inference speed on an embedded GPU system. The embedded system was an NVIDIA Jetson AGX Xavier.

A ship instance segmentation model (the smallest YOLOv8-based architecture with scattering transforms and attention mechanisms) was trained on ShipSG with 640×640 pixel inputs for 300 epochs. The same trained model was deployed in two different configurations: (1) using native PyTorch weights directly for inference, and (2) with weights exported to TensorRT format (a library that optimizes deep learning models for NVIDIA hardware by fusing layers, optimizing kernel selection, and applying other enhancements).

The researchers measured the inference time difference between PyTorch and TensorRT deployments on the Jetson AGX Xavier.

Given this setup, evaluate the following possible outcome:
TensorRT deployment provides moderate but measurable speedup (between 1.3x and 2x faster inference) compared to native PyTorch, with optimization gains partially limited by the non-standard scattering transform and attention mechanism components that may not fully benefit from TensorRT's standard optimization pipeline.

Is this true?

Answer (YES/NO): YES